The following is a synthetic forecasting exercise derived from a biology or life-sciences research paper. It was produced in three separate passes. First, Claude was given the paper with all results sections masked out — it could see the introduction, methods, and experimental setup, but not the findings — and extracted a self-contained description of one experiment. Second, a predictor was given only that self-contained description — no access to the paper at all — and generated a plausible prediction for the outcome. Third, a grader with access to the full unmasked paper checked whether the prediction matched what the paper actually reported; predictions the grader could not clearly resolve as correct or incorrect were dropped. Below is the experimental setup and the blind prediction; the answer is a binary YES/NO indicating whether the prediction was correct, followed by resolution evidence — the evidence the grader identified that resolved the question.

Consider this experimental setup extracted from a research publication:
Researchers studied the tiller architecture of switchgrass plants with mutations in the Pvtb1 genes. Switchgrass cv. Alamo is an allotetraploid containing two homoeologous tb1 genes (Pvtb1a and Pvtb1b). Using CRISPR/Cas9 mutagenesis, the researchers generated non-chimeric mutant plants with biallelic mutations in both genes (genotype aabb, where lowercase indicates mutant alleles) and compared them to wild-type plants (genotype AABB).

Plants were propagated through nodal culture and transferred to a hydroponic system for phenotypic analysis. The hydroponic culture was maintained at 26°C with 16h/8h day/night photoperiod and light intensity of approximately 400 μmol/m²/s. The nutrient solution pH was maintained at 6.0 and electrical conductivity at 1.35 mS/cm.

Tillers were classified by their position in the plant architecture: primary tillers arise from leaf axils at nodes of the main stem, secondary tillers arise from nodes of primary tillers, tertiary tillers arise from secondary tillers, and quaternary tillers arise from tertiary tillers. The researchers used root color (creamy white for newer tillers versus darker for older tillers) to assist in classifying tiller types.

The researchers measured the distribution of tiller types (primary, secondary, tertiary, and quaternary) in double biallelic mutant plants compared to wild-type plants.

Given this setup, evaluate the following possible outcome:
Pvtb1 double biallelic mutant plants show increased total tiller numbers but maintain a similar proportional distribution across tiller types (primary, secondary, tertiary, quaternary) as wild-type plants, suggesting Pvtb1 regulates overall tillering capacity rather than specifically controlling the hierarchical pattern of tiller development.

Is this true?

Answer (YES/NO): NO